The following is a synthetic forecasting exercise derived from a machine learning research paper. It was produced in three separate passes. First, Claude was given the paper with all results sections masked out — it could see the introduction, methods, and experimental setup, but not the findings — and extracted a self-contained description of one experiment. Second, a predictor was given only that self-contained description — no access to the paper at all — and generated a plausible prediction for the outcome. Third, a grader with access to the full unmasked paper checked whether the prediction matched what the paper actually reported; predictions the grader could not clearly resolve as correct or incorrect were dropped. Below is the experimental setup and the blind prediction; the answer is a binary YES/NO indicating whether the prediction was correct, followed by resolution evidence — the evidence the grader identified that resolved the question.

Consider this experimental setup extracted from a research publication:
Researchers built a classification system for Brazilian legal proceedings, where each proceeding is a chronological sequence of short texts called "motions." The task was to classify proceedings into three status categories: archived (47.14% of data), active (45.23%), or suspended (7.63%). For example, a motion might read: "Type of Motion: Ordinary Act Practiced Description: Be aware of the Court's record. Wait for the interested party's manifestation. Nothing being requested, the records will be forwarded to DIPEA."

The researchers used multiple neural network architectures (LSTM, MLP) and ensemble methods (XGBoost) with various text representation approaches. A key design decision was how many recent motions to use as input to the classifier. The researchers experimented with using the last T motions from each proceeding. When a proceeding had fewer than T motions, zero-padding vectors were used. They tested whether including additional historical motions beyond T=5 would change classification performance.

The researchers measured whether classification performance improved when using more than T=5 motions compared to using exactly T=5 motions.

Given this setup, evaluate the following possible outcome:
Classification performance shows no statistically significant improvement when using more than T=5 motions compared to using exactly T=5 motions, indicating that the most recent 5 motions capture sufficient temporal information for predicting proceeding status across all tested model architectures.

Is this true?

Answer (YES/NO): YES